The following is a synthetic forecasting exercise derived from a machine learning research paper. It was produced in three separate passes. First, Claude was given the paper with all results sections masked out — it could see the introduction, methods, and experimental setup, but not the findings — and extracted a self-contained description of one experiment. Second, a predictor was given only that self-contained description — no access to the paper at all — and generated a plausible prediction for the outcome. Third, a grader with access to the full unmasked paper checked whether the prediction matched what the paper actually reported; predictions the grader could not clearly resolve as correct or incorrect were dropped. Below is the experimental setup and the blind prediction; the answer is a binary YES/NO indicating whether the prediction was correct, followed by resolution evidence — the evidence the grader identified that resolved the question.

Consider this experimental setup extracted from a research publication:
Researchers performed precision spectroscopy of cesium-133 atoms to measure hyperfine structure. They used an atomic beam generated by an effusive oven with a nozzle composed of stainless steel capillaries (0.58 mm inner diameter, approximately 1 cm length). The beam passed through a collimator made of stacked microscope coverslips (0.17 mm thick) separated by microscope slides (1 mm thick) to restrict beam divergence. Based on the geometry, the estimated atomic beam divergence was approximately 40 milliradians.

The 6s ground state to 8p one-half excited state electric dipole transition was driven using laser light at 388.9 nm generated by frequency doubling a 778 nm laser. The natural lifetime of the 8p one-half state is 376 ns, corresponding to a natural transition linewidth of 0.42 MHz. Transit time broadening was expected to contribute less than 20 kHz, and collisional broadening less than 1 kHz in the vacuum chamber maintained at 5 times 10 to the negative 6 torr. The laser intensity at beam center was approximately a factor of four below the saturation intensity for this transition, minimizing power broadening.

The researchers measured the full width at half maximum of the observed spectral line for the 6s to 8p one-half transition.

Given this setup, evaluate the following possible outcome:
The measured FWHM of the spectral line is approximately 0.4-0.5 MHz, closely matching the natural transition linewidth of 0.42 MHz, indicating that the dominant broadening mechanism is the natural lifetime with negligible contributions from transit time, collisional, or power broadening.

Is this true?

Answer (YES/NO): NO